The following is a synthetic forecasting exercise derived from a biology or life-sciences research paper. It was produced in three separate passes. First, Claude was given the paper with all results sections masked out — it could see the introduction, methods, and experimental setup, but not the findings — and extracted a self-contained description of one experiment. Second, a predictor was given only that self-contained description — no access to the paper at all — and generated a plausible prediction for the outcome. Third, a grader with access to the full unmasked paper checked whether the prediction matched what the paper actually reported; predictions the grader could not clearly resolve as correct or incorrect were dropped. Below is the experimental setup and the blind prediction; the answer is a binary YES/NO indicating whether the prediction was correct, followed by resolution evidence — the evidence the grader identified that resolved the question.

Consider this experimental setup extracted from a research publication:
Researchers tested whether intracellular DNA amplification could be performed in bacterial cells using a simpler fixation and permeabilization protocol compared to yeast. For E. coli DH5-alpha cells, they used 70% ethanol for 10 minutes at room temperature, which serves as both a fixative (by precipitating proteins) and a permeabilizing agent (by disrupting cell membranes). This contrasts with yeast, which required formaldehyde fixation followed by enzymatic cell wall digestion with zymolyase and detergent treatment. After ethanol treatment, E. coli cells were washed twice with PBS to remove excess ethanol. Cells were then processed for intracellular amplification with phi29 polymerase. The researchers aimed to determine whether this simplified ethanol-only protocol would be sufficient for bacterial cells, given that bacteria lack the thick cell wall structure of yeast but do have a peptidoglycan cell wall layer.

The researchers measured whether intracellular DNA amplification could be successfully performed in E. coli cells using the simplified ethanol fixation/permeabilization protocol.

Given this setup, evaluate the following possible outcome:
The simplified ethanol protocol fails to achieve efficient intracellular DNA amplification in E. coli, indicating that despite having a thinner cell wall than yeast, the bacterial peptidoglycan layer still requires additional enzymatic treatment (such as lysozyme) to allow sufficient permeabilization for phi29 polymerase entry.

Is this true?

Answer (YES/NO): NO